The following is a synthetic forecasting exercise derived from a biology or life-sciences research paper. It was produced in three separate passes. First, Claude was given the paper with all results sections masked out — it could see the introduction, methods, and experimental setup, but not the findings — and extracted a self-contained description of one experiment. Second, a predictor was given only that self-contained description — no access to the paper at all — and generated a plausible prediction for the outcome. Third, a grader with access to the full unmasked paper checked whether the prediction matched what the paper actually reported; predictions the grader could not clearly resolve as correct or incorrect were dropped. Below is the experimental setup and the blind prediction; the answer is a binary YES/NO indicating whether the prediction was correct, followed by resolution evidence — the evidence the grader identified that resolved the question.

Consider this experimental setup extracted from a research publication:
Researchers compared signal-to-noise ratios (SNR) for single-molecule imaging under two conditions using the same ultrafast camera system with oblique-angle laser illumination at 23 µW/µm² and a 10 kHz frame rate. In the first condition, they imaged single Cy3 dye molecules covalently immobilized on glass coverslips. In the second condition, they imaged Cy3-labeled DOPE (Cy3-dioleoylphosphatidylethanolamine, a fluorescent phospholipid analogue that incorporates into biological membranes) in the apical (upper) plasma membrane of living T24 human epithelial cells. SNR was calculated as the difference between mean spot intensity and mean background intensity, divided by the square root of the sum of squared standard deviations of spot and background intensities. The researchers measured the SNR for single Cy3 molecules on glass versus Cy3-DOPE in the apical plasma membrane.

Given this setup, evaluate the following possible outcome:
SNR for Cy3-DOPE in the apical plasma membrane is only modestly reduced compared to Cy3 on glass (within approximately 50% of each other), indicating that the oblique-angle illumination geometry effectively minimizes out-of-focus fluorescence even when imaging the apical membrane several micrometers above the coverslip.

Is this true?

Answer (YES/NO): YES